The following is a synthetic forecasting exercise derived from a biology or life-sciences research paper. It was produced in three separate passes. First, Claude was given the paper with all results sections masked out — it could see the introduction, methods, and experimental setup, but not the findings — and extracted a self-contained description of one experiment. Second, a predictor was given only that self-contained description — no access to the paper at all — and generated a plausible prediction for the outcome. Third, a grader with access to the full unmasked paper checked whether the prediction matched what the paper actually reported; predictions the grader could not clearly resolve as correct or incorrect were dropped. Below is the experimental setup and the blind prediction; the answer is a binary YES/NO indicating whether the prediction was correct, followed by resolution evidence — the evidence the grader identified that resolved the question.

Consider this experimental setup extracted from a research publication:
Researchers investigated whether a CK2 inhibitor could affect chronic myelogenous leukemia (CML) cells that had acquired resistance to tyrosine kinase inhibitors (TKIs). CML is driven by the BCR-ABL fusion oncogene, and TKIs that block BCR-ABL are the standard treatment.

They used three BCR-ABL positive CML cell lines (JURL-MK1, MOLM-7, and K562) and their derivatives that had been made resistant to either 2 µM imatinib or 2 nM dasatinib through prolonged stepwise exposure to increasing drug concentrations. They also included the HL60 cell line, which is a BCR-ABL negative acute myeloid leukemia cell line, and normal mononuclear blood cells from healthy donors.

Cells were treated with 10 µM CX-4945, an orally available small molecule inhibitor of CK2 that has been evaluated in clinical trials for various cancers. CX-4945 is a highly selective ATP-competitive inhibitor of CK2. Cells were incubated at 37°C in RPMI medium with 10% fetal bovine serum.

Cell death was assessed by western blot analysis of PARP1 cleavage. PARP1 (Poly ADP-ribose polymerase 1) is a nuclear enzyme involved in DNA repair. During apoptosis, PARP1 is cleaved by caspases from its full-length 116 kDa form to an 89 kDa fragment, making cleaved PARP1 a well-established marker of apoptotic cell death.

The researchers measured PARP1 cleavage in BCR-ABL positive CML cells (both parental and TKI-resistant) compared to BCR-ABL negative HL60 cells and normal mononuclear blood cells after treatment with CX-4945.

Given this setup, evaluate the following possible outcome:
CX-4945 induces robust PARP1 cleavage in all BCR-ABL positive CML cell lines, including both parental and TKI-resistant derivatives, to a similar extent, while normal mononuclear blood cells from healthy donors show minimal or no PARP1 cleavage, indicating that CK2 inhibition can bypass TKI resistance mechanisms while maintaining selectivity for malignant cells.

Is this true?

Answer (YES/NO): NO